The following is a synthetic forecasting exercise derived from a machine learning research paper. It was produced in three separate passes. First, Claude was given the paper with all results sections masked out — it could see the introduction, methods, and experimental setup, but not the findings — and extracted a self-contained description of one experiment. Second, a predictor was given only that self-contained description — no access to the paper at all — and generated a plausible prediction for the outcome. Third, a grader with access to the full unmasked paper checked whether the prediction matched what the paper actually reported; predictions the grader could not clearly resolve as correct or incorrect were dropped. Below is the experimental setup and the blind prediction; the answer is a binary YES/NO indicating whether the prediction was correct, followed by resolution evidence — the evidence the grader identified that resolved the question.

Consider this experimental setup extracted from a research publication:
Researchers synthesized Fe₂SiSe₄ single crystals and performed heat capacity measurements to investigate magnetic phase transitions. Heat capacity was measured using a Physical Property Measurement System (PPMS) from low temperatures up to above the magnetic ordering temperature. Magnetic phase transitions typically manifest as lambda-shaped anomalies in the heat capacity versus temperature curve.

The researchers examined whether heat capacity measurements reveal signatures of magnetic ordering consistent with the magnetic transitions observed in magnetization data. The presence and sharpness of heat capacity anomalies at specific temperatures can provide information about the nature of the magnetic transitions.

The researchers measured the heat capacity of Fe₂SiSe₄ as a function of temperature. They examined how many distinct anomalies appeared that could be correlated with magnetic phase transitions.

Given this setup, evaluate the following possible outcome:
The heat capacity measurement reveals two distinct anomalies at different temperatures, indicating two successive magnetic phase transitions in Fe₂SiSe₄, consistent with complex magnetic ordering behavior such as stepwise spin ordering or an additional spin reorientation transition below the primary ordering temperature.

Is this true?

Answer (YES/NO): YES